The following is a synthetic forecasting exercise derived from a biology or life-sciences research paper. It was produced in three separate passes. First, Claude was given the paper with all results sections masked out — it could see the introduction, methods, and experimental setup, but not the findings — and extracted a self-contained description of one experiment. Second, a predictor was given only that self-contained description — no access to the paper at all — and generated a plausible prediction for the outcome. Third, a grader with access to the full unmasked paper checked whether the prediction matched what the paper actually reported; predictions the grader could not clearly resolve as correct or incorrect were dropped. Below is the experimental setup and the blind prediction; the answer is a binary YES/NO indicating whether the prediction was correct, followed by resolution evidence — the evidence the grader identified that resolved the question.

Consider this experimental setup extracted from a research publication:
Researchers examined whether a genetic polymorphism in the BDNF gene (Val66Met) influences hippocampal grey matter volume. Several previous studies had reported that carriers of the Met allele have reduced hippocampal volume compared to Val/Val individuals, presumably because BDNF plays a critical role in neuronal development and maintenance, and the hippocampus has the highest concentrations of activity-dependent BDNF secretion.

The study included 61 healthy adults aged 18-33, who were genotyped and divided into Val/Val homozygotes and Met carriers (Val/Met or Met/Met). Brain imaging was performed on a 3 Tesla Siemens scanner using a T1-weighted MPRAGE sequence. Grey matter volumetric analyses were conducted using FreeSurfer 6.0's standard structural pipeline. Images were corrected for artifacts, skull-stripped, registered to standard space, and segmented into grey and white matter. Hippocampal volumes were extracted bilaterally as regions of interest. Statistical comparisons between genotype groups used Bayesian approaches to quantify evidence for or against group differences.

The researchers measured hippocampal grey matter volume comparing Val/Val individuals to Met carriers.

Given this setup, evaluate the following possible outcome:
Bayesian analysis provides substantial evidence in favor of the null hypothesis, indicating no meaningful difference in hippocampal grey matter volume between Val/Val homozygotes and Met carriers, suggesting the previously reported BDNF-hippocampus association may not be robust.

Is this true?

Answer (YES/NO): NO